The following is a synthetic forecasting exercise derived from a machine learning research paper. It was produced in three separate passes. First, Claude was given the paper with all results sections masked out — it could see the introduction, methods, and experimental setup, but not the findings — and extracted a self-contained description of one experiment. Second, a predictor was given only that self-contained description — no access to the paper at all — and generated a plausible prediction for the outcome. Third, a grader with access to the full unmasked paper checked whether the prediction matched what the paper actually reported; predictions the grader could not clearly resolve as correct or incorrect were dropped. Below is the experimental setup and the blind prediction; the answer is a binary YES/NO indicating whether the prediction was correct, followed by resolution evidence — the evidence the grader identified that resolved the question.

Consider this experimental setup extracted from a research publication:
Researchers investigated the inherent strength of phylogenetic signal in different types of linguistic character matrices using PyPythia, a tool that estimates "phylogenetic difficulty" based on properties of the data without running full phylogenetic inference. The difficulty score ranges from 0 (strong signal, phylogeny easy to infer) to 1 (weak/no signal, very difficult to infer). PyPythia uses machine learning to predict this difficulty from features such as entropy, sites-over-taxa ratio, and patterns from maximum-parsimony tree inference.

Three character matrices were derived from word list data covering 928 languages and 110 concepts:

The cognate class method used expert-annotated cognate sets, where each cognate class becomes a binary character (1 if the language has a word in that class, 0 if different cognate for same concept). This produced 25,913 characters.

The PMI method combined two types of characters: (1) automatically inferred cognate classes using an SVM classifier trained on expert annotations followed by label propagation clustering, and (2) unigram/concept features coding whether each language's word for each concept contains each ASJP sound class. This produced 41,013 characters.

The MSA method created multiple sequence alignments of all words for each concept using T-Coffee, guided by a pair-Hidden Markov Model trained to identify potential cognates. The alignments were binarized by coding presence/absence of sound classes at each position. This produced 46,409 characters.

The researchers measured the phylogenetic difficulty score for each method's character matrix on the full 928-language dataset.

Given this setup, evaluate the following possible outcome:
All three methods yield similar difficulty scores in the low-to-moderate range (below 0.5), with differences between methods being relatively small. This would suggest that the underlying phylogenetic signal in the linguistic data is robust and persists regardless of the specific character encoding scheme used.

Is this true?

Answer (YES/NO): NO